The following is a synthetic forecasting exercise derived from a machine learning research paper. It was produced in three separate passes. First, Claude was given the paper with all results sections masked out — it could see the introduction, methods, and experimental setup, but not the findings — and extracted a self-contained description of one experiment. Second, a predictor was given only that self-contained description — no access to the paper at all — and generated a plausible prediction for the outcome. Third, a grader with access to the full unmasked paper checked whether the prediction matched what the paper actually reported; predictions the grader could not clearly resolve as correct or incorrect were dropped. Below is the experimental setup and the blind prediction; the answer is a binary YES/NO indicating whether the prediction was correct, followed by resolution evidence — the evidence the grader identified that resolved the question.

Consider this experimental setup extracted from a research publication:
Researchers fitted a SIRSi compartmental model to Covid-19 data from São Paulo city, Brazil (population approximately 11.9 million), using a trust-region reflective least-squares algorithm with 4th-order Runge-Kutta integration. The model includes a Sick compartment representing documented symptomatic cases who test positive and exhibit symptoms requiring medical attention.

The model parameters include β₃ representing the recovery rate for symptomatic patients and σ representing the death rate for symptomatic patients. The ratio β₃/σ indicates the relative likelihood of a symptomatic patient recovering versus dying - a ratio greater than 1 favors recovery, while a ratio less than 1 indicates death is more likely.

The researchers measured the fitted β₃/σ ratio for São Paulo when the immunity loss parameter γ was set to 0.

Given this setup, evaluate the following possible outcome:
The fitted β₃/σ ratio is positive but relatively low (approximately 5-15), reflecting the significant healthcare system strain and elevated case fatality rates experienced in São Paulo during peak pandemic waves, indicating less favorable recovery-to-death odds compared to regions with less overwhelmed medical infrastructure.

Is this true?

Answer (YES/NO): NO